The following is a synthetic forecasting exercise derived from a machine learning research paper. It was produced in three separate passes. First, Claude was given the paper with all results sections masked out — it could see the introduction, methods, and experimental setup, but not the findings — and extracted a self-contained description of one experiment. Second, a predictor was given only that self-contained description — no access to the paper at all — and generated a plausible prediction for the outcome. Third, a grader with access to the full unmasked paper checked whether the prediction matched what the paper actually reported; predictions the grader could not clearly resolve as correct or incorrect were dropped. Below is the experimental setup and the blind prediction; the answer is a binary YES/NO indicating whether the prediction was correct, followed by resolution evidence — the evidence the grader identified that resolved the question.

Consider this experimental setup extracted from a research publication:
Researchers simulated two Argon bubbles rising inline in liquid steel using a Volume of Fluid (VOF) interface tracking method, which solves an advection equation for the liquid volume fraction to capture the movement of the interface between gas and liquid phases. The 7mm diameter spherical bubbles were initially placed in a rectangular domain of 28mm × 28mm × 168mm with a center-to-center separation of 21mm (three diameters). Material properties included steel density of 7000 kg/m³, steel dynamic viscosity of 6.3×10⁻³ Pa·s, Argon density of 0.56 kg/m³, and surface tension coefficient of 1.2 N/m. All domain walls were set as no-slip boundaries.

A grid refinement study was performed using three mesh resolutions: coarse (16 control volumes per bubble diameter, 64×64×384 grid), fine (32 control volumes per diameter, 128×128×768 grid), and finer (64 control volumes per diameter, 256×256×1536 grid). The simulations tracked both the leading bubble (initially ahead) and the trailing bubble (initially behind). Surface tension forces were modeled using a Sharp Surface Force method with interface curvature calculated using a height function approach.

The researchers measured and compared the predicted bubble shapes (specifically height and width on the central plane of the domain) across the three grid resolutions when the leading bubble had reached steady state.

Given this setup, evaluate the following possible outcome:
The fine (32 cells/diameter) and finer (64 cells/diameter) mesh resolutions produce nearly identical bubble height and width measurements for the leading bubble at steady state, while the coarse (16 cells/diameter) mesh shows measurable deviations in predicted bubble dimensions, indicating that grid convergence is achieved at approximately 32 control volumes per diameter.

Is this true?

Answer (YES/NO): YES